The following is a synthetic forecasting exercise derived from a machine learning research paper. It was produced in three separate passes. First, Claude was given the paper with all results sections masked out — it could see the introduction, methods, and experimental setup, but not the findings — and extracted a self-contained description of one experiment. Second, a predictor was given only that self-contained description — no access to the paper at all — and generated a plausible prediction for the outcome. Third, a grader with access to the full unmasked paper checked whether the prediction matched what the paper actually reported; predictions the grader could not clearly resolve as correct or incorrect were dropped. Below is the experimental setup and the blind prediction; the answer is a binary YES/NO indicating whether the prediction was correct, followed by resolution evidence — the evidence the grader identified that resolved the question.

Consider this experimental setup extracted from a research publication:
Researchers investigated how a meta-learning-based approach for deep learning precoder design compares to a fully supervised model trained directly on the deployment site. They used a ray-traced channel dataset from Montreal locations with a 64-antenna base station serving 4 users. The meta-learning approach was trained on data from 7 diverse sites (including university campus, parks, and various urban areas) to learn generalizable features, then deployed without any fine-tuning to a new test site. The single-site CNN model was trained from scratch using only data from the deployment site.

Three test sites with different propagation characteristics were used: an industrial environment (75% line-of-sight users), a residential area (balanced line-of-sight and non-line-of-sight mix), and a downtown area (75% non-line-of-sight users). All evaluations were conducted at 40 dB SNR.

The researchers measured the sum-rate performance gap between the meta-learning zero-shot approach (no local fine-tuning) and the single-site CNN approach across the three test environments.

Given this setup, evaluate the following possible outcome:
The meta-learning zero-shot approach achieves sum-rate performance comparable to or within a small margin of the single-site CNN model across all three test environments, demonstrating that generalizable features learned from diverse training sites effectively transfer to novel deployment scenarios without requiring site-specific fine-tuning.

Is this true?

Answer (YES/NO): YES